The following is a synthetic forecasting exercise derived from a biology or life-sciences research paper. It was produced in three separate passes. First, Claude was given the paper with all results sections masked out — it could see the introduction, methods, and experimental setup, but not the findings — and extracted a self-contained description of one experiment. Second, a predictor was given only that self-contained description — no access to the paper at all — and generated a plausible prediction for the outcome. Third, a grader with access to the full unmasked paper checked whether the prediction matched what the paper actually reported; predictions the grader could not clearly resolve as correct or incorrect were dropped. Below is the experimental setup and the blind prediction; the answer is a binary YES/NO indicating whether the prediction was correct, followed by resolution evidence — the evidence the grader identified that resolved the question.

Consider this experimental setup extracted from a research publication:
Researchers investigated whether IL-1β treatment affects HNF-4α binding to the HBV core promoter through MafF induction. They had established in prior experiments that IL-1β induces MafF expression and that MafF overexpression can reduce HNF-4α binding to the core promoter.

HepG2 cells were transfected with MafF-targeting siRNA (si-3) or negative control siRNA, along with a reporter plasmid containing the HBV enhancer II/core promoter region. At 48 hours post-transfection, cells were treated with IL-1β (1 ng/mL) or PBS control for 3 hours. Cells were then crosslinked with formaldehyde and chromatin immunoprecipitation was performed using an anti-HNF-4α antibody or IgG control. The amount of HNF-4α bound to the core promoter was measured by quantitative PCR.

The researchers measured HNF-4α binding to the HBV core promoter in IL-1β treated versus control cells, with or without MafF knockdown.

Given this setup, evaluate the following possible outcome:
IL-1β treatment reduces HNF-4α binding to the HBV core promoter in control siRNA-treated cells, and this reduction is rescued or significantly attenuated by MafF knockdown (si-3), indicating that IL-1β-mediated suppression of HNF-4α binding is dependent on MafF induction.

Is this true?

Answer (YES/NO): YES